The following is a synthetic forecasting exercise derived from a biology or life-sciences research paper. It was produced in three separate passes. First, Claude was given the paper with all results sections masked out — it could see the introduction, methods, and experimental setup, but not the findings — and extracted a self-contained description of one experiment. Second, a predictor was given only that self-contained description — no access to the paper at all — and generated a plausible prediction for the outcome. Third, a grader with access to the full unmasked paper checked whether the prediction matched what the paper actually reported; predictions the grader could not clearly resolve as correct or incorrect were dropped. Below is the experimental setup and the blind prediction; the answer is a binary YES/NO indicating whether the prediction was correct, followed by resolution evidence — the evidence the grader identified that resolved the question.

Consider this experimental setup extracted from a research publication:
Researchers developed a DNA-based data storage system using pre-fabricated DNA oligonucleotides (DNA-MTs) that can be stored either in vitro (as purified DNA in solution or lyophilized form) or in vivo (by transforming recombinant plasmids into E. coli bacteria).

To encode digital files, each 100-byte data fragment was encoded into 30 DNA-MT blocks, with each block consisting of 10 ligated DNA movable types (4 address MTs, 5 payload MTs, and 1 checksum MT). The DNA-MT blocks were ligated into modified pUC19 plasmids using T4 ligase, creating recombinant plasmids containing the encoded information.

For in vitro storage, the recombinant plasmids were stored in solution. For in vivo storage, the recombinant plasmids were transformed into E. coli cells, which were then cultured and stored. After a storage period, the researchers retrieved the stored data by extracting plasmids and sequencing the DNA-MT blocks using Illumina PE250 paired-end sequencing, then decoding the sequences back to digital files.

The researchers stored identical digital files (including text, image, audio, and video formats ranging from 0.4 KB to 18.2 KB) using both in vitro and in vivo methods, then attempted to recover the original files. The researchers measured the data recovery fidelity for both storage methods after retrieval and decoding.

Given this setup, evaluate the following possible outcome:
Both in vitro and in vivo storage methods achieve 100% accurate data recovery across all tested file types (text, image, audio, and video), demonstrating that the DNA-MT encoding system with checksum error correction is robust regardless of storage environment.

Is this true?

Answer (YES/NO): YES